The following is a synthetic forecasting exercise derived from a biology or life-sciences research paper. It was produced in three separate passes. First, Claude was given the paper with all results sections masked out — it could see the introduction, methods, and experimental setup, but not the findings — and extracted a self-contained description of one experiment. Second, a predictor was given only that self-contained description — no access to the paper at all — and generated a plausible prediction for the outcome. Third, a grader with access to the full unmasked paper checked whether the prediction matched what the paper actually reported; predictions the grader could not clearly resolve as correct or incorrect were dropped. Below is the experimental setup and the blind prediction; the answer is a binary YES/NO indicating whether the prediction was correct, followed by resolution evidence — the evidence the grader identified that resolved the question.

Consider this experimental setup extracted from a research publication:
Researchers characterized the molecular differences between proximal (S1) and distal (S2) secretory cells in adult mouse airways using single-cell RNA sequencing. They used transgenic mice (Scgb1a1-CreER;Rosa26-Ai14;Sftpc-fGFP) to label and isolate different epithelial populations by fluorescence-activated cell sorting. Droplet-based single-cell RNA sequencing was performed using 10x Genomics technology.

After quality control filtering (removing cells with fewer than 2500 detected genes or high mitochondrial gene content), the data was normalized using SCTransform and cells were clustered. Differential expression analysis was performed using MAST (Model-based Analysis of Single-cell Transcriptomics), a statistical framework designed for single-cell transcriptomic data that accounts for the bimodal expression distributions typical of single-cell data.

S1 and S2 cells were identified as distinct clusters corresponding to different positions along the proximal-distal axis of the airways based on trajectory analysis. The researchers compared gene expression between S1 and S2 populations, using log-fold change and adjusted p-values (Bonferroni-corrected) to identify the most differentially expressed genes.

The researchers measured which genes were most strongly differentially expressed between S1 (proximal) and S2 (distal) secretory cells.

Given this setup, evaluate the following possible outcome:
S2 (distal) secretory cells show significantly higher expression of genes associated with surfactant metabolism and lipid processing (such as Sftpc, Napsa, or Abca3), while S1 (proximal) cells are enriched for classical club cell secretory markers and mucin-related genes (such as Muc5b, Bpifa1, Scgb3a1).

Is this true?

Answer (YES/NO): NO